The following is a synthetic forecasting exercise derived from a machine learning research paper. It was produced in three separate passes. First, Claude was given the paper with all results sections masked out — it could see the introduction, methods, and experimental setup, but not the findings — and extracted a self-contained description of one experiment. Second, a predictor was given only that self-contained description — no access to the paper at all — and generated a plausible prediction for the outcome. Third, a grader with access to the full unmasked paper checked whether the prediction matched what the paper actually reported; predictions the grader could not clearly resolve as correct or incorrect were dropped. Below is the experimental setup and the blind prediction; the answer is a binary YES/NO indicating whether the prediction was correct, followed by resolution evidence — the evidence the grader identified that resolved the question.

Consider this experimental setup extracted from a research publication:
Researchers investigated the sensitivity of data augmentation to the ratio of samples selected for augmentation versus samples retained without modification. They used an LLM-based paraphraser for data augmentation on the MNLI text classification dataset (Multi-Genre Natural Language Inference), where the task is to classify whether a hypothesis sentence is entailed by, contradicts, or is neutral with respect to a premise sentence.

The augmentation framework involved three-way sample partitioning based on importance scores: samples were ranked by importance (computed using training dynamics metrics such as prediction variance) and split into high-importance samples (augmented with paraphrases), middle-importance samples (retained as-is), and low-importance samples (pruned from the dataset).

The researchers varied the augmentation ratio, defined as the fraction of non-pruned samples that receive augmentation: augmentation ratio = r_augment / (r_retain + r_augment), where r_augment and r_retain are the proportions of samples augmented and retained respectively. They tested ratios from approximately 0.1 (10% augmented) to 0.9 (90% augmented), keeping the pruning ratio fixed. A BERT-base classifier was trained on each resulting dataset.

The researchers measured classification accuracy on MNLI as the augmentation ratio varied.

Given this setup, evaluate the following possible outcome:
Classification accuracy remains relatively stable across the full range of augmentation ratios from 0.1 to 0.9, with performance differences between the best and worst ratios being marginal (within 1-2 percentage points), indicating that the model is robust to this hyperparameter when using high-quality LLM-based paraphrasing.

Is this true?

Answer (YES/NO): NO